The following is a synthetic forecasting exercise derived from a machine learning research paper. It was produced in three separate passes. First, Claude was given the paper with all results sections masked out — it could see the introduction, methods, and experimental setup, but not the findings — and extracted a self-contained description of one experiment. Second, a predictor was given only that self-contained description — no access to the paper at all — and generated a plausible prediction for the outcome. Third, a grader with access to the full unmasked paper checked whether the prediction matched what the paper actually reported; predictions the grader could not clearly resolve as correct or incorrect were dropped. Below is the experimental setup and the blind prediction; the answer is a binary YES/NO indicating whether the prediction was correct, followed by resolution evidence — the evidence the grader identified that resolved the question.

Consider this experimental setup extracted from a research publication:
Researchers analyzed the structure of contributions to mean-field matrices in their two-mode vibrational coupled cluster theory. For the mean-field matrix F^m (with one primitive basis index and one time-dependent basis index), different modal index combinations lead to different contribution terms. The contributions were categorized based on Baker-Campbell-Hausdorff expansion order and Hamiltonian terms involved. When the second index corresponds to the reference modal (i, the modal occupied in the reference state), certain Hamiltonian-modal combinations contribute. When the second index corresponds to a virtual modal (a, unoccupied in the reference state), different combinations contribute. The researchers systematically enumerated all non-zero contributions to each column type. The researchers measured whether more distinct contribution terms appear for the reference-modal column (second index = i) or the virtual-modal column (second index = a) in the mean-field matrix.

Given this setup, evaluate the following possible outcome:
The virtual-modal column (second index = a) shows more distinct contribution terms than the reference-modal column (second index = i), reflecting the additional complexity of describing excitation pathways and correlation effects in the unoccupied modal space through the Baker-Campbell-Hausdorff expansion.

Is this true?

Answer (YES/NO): NO